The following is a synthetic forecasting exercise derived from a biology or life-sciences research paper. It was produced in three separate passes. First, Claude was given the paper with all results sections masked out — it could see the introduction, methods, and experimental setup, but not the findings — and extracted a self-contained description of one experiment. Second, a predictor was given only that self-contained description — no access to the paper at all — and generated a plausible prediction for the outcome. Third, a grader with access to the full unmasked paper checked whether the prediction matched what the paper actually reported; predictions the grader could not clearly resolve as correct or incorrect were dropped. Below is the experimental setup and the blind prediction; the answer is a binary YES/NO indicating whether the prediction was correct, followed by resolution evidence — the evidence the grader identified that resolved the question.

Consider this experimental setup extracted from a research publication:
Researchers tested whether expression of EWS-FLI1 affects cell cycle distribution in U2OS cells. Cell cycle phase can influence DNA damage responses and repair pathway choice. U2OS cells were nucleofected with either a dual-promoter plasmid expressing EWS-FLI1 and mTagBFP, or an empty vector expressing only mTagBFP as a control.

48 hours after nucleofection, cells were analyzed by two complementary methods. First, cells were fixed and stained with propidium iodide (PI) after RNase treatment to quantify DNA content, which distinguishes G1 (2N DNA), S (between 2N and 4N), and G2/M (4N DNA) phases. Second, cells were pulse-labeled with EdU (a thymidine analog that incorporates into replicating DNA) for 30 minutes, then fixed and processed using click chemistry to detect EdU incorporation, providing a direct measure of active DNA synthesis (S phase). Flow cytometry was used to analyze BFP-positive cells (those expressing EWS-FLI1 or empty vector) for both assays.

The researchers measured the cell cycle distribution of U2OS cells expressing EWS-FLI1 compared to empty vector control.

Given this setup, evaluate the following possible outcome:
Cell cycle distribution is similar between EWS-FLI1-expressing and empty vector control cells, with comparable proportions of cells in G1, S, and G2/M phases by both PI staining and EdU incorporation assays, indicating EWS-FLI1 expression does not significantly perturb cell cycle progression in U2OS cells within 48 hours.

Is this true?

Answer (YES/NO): YES